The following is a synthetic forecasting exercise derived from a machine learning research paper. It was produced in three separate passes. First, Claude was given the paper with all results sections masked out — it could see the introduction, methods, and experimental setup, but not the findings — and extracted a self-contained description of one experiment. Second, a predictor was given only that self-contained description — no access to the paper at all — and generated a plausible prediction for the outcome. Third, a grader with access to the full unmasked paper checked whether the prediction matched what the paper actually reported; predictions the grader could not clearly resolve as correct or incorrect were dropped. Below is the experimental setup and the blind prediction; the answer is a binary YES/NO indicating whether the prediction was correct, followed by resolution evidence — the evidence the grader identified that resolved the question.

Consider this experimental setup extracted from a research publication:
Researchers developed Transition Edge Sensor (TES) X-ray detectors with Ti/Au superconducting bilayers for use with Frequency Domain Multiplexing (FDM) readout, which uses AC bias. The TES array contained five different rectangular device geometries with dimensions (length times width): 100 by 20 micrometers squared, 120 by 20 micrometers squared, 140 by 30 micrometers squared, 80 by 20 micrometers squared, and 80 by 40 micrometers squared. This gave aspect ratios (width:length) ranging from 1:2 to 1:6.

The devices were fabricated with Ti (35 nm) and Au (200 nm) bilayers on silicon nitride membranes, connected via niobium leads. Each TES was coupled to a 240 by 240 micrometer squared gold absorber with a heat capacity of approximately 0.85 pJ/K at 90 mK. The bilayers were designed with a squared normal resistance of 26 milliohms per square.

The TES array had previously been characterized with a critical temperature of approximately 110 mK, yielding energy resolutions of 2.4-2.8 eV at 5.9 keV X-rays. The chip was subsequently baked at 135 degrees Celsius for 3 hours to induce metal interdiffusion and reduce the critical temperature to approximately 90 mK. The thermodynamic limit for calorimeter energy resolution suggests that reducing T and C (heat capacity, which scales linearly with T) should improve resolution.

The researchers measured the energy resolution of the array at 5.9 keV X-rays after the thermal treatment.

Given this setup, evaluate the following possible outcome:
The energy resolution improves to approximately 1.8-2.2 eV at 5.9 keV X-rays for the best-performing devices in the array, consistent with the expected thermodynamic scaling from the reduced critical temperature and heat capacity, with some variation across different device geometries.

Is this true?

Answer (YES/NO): NO